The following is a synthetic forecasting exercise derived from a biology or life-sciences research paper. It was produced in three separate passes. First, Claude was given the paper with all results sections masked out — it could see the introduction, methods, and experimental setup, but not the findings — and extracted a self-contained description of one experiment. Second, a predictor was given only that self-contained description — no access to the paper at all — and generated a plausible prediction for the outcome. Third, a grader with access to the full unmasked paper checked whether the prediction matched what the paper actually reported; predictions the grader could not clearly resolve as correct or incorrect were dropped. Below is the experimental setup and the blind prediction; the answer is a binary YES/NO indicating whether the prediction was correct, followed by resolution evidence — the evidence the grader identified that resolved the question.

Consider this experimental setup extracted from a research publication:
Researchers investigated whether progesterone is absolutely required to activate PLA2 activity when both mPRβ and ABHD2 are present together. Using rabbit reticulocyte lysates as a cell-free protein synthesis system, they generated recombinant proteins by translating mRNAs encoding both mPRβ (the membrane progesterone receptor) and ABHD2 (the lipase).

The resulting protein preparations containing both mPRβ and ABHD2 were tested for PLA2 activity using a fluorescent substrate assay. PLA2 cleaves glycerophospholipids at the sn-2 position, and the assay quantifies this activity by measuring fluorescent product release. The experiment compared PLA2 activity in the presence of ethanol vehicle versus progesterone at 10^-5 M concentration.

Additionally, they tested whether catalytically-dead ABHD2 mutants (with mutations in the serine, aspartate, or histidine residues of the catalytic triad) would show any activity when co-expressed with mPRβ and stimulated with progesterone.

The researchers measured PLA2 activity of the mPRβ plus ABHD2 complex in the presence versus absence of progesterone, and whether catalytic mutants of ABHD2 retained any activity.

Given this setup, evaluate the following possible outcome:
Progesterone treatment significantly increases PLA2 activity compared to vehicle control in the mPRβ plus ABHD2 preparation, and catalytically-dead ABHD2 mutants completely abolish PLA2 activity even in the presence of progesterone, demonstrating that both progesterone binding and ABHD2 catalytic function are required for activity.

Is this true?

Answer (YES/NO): YES